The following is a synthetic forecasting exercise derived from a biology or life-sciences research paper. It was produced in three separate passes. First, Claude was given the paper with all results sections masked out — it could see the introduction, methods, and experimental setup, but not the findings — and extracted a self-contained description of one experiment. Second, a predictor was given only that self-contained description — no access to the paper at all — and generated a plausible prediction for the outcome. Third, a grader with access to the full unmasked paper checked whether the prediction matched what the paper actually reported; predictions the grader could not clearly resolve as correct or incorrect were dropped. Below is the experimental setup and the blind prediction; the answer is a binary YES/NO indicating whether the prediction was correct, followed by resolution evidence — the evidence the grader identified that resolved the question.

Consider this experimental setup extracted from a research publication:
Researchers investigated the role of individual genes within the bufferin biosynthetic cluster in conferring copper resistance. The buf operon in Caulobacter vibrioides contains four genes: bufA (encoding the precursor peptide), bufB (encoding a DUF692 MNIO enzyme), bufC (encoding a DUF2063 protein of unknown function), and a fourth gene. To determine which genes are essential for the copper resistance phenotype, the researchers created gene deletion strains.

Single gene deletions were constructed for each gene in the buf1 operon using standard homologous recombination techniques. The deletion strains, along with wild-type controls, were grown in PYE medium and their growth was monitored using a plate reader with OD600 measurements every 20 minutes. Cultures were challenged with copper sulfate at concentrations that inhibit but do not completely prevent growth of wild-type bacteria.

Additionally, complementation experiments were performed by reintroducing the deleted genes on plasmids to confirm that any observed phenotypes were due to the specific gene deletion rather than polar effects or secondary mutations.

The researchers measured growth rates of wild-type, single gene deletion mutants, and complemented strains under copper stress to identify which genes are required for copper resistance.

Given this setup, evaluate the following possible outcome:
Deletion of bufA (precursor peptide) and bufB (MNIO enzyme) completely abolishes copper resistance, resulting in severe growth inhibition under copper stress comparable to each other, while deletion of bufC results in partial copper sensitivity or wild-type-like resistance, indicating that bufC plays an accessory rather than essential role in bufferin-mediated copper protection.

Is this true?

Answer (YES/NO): NO